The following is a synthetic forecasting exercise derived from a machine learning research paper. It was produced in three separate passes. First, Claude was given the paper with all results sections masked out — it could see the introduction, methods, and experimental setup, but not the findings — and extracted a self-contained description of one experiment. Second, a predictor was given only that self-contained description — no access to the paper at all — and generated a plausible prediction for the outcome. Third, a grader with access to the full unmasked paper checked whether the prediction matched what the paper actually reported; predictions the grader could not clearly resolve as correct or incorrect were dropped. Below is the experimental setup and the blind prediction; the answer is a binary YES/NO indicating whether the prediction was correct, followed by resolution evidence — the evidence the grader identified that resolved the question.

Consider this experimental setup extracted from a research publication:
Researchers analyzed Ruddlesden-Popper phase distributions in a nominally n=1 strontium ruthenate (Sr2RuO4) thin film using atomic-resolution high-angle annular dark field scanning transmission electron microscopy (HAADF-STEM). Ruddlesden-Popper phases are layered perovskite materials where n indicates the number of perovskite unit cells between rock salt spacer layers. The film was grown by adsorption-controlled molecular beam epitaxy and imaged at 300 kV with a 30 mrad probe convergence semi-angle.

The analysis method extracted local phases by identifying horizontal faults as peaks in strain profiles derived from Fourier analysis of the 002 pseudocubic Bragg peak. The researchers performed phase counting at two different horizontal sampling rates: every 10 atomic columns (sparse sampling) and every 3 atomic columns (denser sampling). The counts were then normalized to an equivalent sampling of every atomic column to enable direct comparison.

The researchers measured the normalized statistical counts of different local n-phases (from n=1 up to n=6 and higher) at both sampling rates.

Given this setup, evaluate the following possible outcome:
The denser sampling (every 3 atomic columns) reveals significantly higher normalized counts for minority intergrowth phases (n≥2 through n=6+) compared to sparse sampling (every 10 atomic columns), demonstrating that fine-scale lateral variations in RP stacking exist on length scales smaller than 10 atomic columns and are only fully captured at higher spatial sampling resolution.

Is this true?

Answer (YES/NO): NO